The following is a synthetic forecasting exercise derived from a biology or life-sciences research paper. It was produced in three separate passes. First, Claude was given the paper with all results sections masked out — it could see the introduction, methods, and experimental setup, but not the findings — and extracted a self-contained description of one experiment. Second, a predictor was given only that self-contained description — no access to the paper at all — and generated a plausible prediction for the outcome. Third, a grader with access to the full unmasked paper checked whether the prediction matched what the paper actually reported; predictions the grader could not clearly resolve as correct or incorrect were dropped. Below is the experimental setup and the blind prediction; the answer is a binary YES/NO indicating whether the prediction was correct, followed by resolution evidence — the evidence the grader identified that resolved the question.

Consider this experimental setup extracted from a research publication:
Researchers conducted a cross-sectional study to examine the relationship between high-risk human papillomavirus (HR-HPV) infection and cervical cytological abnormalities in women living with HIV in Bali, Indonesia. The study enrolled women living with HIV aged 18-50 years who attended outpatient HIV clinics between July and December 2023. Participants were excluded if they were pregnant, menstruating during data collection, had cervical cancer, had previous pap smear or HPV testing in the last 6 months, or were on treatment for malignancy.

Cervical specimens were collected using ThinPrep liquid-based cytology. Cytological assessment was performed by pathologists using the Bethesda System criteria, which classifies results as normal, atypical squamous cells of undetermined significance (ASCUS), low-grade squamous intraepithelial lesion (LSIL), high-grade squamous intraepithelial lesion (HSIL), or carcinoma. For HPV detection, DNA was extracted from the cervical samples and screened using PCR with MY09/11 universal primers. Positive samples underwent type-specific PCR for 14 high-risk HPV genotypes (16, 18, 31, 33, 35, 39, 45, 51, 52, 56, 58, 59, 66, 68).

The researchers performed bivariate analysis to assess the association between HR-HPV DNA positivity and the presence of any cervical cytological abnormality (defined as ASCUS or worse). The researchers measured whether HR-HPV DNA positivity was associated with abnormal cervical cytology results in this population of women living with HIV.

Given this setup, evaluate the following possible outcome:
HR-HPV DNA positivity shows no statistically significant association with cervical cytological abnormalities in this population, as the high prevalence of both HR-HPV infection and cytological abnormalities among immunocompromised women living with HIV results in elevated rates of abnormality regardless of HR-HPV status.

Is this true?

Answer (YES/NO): NO